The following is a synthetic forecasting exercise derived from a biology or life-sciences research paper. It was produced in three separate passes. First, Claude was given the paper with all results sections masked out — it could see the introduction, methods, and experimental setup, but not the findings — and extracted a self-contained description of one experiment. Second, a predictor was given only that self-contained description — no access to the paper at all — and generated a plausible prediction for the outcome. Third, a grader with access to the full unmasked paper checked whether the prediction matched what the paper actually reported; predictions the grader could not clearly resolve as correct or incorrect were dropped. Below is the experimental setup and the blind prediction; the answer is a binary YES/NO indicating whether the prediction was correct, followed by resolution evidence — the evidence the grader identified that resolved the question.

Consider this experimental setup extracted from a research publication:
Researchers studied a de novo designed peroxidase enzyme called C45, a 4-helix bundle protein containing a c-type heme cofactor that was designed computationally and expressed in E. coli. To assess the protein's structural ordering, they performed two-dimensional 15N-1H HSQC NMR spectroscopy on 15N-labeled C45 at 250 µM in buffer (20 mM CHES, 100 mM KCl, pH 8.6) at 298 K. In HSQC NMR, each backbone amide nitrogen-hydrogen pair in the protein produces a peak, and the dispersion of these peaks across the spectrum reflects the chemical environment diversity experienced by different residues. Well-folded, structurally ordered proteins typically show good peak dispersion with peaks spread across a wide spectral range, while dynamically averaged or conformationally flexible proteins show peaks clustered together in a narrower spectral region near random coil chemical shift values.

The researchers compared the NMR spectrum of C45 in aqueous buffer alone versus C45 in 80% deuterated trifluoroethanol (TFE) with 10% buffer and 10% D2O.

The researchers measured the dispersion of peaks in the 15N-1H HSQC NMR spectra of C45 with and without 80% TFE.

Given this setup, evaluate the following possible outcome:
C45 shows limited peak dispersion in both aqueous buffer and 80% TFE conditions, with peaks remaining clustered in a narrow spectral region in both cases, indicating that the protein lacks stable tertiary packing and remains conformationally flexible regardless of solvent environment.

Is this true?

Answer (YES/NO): NO